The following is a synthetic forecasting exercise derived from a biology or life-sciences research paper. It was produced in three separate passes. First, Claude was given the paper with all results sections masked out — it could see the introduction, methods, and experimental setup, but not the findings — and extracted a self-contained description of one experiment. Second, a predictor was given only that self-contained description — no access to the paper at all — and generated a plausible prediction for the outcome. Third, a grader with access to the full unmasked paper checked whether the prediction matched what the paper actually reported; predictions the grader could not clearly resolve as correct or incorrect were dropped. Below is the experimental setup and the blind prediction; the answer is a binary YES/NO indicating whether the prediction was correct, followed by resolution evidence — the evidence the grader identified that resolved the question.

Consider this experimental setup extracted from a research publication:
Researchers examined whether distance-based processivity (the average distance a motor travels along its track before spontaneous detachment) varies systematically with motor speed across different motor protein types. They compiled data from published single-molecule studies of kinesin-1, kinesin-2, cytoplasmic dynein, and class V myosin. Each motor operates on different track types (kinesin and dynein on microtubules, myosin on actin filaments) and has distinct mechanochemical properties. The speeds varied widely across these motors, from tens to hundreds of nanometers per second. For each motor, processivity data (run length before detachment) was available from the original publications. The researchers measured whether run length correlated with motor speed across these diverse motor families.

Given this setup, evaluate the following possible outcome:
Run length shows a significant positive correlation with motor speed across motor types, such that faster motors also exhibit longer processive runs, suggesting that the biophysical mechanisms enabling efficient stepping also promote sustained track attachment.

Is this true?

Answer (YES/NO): NO